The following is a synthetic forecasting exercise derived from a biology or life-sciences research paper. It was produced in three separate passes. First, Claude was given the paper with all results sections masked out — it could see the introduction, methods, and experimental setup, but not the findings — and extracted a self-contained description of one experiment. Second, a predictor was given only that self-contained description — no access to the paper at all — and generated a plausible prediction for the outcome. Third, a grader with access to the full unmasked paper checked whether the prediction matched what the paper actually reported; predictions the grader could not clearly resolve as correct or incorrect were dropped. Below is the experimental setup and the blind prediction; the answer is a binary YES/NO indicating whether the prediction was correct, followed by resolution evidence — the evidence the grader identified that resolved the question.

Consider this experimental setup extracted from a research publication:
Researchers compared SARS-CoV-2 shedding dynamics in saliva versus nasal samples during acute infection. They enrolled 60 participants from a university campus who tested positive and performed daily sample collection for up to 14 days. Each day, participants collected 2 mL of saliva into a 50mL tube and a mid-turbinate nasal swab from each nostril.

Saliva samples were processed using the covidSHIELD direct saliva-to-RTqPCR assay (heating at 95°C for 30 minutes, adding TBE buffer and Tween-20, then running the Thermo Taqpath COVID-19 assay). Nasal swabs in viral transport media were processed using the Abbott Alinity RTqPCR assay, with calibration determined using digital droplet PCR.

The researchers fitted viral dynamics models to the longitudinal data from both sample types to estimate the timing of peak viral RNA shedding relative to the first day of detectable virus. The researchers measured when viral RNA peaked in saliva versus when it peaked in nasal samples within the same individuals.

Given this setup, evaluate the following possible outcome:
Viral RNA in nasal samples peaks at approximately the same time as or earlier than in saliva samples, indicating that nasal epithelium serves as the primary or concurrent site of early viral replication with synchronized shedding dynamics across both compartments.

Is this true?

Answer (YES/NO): NO